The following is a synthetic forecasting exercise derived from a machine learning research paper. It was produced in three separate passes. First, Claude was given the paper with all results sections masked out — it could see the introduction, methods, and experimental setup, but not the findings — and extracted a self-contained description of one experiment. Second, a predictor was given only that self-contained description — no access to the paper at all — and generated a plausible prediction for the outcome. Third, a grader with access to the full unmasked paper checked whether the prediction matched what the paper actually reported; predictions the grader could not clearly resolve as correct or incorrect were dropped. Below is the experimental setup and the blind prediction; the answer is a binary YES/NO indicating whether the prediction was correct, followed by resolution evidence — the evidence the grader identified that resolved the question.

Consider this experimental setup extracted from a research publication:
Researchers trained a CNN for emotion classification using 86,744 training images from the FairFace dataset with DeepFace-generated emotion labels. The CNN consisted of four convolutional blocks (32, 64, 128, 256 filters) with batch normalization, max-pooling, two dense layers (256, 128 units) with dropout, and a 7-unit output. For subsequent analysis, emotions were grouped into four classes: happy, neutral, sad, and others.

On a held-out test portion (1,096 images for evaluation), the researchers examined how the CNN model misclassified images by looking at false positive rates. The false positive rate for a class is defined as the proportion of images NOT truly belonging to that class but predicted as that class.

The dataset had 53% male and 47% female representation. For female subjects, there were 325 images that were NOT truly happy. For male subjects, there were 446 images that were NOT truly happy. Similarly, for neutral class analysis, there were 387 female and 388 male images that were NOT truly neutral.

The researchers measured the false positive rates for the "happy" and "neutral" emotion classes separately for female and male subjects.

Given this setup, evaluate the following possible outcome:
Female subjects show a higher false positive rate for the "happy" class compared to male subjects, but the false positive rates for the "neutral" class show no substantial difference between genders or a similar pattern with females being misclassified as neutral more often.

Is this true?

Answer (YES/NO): NO